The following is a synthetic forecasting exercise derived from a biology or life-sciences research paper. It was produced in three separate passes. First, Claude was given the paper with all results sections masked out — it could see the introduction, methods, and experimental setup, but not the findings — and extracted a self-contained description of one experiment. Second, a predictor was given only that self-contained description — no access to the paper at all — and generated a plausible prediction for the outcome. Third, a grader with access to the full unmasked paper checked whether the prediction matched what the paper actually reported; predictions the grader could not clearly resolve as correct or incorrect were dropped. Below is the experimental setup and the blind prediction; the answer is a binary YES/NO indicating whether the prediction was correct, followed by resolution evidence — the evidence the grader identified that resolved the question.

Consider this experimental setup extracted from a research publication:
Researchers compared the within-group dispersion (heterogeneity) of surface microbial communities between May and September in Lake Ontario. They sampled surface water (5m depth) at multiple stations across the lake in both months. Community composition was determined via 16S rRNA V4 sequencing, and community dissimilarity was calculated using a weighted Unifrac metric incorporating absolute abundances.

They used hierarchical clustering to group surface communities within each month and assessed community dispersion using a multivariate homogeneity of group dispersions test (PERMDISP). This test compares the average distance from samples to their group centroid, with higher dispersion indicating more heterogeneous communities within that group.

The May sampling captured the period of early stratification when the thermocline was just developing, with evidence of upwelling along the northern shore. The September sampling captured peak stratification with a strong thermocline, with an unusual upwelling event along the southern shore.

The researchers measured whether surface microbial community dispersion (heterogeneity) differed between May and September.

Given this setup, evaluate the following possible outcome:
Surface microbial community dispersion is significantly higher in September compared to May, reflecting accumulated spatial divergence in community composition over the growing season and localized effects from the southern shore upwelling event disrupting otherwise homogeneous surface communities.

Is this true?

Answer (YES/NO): NO